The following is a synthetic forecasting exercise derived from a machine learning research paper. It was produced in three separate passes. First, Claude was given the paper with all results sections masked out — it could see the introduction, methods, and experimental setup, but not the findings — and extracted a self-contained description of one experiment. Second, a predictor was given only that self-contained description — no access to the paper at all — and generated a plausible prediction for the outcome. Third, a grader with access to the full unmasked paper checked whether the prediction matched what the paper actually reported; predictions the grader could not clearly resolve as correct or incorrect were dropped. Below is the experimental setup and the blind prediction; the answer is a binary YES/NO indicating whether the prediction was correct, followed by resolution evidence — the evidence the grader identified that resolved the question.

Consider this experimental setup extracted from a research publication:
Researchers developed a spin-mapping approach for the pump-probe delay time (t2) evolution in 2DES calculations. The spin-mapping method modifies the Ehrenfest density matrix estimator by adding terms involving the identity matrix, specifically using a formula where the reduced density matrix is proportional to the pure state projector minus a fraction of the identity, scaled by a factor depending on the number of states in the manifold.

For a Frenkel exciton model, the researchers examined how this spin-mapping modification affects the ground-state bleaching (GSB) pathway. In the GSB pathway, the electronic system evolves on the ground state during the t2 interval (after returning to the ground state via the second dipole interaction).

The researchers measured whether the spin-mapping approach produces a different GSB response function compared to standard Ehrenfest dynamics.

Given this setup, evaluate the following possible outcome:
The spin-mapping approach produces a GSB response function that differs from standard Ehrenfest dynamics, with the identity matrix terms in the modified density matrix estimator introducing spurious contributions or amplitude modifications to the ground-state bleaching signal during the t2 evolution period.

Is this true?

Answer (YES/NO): NO